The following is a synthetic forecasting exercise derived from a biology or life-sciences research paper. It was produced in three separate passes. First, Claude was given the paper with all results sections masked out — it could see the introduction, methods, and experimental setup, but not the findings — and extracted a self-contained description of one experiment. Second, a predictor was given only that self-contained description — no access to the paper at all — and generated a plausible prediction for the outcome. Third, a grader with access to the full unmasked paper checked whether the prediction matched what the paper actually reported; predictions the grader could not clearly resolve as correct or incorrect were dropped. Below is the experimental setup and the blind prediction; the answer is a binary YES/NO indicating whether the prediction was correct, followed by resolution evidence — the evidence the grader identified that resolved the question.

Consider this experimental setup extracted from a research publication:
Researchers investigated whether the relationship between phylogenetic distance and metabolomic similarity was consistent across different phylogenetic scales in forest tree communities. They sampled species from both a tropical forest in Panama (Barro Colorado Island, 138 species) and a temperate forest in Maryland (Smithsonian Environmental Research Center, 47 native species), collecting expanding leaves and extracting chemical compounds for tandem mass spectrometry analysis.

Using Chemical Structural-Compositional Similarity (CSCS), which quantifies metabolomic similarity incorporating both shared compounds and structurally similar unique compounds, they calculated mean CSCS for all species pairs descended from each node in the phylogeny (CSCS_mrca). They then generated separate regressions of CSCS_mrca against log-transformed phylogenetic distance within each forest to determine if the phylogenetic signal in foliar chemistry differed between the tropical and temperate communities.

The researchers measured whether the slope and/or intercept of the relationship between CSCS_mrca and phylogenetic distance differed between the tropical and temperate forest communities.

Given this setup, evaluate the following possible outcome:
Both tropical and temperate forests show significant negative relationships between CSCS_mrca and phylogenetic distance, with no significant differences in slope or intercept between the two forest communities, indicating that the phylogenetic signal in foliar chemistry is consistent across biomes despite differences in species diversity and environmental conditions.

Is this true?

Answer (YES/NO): NO